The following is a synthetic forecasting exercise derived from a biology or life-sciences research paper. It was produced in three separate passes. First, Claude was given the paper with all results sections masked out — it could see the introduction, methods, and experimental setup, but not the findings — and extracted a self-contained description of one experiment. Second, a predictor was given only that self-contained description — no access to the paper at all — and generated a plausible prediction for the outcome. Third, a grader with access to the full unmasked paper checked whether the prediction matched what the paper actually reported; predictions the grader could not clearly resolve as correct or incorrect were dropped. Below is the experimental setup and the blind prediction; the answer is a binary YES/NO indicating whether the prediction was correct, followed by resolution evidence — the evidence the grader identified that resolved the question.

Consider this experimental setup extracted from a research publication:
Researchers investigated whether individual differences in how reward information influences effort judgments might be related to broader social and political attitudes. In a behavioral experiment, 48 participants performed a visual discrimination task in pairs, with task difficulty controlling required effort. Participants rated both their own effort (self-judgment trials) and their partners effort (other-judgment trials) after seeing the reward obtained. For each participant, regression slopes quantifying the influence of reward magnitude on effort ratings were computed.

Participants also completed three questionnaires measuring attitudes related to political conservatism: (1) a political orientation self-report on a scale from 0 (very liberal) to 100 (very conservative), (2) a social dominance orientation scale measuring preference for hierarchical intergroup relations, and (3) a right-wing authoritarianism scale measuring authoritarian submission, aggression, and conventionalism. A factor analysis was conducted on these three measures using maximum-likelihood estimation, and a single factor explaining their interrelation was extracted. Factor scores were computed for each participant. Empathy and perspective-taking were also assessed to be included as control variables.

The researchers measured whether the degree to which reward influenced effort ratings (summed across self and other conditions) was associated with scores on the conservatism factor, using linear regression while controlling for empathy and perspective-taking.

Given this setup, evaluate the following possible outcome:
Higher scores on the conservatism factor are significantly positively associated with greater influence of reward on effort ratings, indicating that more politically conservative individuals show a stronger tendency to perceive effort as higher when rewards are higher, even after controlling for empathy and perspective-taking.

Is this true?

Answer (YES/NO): YES